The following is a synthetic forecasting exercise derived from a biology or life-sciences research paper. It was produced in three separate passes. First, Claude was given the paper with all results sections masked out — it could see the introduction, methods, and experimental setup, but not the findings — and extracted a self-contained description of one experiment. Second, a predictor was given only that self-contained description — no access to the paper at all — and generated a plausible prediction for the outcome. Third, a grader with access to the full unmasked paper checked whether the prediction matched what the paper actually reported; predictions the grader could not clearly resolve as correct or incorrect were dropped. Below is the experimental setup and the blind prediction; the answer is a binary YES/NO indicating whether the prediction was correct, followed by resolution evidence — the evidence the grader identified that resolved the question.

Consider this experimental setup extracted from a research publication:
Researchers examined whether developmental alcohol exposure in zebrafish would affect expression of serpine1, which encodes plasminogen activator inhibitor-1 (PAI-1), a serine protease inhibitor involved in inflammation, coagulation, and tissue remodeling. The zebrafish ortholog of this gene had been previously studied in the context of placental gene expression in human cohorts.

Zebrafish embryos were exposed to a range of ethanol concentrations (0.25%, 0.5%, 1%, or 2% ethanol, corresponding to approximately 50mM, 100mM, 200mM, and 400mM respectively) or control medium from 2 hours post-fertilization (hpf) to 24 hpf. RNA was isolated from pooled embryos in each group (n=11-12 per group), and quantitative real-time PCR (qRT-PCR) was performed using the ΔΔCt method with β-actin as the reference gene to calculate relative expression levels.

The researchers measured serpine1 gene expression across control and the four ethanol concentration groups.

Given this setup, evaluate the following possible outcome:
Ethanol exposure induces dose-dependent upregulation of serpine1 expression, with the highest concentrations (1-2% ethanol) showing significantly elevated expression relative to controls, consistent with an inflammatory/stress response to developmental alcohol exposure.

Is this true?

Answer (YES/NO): NO